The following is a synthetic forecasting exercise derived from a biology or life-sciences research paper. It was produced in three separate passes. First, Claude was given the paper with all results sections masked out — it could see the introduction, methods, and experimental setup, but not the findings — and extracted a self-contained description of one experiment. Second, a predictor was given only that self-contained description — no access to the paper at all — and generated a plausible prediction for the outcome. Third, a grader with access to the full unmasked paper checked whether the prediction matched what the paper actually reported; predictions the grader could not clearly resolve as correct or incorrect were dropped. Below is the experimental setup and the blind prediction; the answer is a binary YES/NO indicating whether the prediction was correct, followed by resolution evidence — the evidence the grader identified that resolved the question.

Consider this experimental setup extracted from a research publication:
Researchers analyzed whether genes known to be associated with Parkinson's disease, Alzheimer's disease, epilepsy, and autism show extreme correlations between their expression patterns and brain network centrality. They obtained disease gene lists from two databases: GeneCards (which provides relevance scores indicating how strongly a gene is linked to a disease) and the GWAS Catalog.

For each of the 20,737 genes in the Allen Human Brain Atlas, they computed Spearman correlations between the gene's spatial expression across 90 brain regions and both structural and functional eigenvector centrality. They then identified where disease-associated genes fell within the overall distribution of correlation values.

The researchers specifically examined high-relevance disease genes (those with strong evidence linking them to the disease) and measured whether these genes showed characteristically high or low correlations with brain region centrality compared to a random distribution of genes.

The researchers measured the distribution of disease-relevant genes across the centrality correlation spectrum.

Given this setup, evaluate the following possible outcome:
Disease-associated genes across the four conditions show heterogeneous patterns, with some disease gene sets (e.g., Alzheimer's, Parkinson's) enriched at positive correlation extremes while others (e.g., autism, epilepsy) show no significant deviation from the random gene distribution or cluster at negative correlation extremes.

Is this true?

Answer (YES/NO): NO